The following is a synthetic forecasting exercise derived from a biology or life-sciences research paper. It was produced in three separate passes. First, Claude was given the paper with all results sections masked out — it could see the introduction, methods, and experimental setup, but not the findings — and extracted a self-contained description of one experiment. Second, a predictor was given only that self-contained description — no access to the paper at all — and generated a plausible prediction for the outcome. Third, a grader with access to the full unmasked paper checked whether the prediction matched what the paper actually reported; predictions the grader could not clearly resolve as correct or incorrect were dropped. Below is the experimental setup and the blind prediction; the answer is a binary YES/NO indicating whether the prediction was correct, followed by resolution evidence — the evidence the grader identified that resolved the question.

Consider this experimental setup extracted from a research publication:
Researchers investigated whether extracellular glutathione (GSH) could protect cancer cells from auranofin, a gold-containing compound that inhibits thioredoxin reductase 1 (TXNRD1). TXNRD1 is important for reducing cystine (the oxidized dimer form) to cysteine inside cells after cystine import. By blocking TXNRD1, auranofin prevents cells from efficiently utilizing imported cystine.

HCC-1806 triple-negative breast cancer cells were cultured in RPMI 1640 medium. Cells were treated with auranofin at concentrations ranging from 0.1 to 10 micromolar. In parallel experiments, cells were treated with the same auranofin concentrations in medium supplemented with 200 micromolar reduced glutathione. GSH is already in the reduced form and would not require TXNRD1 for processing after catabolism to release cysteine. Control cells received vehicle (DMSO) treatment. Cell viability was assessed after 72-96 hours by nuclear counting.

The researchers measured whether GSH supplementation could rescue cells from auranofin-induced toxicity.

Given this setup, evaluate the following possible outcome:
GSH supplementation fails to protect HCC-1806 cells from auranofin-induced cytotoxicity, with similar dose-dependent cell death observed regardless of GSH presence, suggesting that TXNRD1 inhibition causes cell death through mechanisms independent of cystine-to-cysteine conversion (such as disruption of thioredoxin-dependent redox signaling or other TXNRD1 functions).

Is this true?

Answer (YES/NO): NO